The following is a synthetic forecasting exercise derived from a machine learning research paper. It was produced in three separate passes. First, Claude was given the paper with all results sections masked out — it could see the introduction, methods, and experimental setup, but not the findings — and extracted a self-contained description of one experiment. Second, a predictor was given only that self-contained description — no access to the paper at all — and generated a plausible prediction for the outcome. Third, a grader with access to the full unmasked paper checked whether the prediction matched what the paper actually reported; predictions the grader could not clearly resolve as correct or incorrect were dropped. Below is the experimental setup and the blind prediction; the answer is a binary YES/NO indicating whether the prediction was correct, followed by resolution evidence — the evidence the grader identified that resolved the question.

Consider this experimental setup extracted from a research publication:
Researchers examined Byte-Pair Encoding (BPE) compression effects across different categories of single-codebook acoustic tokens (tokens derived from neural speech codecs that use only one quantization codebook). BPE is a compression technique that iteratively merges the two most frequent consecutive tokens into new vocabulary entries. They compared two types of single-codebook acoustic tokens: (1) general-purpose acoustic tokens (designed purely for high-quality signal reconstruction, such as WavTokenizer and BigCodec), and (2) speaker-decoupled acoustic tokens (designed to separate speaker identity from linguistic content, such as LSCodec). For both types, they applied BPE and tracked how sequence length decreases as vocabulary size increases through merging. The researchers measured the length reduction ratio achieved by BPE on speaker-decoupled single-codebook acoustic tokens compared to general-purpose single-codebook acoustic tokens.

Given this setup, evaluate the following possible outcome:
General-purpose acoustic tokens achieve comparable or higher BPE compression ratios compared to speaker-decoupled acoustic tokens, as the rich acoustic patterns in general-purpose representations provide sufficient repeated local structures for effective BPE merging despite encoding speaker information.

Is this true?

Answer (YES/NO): NO